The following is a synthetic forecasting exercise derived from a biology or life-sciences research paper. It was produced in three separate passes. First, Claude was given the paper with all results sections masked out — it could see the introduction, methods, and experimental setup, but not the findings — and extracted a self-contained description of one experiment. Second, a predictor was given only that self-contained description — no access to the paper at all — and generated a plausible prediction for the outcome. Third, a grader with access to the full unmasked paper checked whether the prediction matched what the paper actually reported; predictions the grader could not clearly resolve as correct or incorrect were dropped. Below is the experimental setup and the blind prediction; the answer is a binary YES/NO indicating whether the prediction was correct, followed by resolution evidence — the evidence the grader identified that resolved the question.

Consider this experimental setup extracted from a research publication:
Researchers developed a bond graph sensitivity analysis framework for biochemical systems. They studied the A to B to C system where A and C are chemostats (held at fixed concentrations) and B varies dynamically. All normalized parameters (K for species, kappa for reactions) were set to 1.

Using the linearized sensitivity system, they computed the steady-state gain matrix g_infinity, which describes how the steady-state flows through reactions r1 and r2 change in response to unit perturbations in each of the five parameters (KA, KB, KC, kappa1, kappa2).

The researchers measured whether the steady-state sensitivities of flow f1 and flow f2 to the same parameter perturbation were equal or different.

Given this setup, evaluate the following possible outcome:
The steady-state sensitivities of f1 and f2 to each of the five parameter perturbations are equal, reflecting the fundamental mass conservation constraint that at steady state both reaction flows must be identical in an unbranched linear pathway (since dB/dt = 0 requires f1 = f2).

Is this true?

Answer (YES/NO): YES